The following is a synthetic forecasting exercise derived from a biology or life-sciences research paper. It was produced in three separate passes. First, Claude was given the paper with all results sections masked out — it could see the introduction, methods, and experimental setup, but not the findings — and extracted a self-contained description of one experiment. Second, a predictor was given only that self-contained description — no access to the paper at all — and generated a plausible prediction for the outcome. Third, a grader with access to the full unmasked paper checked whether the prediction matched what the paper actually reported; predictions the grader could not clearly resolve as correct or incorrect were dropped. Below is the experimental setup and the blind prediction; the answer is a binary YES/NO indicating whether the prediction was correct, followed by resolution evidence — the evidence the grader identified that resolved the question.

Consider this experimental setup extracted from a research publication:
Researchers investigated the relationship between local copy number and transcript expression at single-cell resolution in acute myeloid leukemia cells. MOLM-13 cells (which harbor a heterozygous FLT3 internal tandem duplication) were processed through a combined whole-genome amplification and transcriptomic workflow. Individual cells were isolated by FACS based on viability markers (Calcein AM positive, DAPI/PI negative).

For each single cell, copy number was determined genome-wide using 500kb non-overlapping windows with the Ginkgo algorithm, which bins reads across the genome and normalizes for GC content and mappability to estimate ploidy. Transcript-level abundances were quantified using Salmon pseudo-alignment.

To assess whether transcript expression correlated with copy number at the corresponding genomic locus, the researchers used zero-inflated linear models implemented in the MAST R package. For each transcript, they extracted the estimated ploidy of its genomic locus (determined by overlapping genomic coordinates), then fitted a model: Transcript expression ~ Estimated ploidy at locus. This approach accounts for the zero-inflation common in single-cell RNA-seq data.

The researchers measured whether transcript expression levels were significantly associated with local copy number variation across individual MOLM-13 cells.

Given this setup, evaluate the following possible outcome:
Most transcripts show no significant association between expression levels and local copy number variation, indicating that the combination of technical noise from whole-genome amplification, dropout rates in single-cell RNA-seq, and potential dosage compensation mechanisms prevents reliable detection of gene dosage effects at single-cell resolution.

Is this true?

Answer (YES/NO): NO